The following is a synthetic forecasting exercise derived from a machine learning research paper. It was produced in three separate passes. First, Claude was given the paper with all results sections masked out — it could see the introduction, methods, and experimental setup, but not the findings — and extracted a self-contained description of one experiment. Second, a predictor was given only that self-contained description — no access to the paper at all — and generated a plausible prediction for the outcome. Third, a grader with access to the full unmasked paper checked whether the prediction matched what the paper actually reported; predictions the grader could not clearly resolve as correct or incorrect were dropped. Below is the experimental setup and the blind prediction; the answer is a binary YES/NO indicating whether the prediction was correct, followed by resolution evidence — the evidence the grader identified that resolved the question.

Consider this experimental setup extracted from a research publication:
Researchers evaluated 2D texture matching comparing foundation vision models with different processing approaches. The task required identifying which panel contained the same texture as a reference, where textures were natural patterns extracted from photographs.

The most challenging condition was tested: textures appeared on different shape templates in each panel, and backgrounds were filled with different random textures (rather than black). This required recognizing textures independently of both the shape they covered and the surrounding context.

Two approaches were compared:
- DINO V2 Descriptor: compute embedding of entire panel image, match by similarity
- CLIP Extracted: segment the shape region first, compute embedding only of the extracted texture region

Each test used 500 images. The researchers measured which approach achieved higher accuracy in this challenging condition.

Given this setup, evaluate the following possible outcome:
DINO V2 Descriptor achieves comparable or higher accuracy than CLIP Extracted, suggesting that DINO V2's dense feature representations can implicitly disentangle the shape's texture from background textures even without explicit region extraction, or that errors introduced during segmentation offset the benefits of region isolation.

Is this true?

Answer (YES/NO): NO